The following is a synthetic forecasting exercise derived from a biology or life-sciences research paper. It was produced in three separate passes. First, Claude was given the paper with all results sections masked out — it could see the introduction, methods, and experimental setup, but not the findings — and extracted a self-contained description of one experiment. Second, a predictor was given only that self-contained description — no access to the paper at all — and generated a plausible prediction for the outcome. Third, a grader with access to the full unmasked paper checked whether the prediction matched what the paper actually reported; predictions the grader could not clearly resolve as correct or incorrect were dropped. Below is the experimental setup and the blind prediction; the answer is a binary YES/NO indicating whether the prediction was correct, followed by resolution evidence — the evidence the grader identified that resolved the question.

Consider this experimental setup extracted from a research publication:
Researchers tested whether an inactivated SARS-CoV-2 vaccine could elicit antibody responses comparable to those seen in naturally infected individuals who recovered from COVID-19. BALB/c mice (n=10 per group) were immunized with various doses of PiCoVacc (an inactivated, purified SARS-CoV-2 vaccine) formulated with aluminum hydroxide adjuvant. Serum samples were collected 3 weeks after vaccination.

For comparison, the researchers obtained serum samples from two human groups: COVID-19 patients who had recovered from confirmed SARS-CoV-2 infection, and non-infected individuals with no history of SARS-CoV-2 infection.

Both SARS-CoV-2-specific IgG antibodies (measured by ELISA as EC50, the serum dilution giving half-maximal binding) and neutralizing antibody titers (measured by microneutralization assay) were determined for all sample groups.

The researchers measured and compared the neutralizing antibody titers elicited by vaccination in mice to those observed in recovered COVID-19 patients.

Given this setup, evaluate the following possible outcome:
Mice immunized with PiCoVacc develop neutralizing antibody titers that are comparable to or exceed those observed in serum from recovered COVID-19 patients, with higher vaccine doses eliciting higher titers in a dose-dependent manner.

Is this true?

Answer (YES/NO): YES